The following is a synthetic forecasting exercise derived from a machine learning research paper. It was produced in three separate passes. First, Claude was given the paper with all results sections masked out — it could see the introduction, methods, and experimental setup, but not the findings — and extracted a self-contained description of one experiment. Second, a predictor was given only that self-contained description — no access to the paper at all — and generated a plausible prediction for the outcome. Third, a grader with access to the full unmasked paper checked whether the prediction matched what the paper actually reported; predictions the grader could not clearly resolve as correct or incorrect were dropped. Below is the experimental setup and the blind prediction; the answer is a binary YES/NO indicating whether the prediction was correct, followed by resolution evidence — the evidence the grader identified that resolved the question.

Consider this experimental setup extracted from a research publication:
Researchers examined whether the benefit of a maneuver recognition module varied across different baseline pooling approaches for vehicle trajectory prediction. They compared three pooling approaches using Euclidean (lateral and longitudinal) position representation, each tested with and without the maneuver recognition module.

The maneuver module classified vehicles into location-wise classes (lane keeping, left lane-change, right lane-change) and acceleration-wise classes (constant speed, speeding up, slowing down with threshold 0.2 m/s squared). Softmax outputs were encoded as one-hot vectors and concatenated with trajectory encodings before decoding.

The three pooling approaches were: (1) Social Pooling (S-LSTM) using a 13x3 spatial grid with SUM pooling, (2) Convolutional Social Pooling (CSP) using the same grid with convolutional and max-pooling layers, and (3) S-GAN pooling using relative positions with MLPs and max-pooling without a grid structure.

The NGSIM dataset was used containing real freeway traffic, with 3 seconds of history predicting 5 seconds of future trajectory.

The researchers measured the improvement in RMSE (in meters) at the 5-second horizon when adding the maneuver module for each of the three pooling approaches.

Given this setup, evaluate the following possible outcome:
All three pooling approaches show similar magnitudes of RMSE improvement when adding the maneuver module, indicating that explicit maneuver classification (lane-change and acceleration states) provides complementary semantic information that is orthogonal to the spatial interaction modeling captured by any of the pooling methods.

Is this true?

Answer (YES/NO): NO